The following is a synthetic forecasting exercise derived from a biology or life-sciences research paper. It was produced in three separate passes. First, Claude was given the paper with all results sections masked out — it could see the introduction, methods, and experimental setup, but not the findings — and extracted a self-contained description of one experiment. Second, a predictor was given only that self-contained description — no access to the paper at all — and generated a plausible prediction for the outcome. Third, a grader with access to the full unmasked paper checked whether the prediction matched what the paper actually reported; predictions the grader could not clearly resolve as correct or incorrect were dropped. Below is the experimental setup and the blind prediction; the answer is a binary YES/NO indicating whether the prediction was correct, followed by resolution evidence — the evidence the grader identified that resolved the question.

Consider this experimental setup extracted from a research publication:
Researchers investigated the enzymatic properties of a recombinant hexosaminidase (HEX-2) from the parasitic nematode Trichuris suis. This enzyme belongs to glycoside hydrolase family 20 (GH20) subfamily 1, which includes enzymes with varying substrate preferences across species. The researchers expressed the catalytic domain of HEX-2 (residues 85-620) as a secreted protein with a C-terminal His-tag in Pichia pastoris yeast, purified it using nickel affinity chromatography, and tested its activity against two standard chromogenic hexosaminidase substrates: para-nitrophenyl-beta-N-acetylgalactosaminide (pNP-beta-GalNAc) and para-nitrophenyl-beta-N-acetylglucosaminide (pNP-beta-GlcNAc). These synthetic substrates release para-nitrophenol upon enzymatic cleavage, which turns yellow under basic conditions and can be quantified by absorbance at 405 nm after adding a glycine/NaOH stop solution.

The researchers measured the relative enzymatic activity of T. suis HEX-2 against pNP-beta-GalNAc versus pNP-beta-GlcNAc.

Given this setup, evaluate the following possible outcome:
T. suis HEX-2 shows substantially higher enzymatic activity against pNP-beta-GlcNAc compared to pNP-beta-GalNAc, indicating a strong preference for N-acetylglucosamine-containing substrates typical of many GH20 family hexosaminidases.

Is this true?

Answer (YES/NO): NO